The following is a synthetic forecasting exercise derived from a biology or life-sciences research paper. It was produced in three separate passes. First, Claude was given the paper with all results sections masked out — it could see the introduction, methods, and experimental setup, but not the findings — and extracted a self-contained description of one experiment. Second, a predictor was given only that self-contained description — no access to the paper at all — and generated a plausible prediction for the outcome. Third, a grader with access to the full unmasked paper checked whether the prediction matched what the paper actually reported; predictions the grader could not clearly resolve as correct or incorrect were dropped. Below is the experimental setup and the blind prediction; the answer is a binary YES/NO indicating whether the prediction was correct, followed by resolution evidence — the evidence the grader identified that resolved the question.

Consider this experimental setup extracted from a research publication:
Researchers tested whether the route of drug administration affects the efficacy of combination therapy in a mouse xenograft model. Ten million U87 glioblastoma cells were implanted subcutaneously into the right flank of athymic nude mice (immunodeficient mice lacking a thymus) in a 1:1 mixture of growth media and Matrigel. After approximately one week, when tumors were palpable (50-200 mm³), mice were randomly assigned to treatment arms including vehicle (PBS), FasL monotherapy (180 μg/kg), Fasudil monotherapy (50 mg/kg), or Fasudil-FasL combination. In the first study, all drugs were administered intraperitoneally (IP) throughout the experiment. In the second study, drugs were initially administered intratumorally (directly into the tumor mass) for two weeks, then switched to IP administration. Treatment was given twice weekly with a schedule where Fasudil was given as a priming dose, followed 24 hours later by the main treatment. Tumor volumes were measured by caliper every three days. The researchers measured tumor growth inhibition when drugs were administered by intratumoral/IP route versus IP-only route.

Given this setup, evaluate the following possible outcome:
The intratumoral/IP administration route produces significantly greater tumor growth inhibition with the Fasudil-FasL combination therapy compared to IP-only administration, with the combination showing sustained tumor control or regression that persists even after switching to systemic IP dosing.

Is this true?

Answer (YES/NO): YES